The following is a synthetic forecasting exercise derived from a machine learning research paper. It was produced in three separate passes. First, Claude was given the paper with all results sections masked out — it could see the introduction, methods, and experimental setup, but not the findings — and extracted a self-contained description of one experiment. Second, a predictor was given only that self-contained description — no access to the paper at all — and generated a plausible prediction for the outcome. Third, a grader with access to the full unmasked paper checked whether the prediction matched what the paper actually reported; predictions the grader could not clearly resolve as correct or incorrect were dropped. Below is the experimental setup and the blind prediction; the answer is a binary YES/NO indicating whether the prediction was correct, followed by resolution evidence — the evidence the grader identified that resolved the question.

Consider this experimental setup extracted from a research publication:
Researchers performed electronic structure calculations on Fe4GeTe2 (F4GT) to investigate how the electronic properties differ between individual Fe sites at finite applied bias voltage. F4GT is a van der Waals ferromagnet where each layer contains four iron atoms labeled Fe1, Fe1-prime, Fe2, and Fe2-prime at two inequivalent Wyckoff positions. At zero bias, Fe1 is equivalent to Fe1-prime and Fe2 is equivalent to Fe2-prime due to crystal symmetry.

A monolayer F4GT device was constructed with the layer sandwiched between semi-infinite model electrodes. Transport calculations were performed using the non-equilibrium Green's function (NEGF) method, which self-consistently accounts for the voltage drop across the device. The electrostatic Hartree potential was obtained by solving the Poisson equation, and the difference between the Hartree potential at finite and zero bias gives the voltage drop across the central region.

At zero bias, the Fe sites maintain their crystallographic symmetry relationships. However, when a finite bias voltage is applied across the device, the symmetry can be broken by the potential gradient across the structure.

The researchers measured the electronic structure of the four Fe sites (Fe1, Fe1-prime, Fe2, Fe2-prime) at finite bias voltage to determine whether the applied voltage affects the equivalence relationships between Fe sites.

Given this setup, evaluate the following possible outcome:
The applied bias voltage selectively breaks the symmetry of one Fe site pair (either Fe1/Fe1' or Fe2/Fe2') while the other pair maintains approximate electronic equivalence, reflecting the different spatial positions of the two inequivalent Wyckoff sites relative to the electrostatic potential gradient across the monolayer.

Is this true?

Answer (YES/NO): NO